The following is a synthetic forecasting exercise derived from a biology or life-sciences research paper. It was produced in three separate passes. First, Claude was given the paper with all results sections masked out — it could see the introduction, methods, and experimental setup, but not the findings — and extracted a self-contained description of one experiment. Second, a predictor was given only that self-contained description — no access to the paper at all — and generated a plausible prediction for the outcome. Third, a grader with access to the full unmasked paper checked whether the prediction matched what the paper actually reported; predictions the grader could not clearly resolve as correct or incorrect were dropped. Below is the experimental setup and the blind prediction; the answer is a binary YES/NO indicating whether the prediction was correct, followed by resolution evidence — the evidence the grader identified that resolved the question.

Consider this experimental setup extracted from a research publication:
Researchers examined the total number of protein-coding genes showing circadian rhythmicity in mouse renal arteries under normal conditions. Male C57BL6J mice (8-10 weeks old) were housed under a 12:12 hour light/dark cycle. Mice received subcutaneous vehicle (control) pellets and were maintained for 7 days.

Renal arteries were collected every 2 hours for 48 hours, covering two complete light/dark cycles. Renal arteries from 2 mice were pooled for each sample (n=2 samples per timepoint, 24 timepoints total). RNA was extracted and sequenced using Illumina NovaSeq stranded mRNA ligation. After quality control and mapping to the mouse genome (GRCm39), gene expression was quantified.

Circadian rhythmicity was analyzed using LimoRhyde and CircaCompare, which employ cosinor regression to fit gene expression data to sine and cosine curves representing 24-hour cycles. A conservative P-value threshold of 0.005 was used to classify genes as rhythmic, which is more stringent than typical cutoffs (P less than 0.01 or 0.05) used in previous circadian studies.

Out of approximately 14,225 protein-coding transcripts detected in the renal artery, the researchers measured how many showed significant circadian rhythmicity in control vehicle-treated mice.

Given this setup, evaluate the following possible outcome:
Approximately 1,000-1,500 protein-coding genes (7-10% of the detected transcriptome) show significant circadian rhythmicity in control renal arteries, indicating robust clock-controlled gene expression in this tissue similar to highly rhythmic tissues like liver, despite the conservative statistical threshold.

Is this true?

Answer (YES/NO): NO